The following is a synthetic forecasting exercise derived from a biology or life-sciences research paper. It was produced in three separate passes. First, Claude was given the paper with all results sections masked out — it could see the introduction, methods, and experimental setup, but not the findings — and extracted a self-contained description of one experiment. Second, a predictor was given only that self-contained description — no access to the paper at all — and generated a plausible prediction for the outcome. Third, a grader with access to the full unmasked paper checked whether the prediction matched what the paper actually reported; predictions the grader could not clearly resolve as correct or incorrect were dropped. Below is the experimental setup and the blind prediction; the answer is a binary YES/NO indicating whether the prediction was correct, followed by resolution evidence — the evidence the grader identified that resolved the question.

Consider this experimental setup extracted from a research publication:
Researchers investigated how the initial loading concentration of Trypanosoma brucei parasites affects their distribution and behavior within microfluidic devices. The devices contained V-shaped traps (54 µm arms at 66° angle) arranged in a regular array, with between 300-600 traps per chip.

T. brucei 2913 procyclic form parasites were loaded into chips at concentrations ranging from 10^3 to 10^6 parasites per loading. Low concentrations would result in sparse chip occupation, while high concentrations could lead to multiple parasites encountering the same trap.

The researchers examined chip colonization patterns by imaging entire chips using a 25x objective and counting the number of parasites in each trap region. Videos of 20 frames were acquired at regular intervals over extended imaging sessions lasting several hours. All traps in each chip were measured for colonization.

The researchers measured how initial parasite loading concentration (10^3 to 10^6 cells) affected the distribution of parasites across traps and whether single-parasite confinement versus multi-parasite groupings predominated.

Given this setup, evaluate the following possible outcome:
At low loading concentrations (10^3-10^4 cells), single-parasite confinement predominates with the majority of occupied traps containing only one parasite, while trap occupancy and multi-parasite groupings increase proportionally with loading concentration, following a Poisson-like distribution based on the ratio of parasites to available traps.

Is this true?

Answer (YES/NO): NO